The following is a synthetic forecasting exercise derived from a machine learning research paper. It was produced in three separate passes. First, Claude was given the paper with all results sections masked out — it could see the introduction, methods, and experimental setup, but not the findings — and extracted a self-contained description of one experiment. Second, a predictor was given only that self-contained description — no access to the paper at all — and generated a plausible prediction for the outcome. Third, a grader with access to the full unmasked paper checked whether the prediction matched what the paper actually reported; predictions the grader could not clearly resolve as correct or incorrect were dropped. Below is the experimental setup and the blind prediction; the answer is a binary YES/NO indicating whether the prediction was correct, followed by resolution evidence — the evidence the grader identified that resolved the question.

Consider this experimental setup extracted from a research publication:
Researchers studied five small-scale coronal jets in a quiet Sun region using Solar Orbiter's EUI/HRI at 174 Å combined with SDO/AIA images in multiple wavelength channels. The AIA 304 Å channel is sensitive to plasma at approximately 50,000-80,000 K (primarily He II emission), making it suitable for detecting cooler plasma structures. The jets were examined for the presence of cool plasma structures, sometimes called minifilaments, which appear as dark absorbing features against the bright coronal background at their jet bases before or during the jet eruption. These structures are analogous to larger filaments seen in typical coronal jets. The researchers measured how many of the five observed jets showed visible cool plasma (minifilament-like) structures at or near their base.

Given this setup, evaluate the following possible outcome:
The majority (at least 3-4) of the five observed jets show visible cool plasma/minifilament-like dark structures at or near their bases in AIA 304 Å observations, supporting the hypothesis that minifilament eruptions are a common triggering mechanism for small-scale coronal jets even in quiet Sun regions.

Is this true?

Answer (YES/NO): YES